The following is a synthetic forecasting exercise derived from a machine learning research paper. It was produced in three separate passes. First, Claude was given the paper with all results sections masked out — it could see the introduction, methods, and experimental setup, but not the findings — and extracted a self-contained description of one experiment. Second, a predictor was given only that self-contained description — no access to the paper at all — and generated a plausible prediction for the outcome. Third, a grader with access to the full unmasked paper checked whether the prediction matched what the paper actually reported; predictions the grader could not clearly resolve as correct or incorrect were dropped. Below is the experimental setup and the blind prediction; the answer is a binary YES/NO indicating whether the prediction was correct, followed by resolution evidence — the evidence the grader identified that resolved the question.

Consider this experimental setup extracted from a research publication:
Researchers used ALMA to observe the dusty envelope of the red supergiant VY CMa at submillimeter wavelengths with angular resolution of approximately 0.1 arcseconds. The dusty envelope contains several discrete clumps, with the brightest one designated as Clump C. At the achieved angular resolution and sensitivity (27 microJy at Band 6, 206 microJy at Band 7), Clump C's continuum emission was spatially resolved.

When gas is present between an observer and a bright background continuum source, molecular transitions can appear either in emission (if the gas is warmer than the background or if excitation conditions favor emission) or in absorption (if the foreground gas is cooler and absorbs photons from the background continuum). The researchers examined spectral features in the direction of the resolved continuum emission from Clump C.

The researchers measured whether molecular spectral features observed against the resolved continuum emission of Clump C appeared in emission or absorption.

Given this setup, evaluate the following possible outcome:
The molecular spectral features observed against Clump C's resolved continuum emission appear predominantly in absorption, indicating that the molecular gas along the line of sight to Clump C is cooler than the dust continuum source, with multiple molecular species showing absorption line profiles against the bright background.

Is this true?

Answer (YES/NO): YES